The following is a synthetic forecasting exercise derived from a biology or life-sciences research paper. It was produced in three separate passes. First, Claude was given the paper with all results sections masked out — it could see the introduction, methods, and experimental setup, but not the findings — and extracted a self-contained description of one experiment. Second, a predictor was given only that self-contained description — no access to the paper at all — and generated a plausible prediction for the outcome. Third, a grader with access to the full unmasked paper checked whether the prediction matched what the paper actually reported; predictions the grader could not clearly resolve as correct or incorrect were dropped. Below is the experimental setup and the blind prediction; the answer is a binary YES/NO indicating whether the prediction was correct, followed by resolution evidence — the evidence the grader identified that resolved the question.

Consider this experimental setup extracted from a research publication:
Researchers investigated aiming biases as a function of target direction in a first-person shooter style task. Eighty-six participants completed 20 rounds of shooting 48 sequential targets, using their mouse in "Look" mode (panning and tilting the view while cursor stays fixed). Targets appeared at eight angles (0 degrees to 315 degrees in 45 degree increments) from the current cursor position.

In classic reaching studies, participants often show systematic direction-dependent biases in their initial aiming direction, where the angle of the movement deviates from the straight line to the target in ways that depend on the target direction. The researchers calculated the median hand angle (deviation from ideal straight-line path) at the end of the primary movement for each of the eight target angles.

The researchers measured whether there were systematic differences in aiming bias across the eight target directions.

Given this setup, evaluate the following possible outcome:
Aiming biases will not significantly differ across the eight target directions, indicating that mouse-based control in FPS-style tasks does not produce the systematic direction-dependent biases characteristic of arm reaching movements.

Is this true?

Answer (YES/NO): NO